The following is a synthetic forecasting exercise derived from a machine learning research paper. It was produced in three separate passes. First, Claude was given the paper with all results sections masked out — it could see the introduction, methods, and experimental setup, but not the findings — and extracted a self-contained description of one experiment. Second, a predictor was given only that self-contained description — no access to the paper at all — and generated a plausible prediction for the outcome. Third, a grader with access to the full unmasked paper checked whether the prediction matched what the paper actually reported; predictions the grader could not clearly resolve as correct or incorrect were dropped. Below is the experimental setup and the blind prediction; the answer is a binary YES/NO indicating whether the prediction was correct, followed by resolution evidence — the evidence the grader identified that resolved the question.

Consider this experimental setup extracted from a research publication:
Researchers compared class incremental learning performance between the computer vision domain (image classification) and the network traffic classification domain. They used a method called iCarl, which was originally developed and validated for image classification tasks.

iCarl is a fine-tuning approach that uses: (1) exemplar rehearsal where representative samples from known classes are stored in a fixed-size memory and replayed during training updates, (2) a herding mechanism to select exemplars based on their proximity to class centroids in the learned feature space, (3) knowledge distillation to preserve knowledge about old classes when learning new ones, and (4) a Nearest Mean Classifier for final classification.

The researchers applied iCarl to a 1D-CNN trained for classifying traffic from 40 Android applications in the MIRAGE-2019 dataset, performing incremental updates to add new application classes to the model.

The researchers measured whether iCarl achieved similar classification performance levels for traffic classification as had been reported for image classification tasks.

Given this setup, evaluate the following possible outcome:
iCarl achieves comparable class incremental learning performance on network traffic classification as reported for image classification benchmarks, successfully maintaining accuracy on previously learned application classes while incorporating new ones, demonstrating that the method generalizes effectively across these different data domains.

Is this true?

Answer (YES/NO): NO